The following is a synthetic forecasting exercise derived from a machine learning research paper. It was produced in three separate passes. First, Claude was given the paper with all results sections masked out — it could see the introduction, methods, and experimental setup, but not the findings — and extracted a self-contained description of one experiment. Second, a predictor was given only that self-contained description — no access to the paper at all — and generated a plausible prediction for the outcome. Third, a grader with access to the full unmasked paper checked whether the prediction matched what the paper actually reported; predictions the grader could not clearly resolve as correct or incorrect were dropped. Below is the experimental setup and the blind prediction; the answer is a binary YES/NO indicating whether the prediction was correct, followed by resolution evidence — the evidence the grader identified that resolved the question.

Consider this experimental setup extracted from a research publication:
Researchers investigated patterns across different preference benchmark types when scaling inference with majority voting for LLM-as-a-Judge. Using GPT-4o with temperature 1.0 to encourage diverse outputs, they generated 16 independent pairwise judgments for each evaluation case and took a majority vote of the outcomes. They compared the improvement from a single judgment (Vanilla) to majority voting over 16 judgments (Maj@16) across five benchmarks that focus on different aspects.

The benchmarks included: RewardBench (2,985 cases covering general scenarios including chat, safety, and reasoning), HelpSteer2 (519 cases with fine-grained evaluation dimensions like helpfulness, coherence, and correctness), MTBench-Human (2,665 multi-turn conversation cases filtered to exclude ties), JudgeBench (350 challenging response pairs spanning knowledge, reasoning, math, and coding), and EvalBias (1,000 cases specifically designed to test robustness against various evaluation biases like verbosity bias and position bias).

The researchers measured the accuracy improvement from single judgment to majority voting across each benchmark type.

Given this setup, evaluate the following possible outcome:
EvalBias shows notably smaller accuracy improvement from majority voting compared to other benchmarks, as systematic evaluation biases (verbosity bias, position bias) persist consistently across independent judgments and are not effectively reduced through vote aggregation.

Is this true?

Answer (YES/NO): NO